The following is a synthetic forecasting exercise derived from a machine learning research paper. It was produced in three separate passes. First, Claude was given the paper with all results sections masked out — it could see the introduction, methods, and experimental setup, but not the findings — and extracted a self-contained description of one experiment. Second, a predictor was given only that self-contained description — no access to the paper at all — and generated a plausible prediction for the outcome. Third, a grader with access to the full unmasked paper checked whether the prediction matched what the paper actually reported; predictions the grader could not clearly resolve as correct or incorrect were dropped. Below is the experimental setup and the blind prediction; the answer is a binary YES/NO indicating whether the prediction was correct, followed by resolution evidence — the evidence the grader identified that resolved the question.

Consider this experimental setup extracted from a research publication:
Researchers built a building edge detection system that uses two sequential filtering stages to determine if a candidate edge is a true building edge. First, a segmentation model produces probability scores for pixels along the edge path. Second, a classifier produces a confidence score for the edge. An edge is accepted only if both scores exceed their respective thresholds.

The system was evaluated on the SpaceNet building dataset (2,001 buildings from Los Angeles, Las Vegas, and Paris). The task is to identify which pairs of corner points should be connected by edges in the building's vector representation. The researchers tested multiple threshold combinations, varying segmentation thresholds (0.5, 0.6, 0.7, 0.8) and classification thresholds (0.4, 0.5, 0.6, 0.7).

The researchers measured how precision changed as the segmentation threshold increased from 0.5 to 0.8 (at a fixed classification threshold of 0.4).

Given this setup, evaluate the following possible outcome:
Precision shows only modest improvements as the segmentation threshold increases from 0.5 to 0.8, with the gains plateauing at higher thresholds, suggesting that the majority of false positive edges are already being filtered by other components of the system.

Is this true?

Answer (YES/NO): NO